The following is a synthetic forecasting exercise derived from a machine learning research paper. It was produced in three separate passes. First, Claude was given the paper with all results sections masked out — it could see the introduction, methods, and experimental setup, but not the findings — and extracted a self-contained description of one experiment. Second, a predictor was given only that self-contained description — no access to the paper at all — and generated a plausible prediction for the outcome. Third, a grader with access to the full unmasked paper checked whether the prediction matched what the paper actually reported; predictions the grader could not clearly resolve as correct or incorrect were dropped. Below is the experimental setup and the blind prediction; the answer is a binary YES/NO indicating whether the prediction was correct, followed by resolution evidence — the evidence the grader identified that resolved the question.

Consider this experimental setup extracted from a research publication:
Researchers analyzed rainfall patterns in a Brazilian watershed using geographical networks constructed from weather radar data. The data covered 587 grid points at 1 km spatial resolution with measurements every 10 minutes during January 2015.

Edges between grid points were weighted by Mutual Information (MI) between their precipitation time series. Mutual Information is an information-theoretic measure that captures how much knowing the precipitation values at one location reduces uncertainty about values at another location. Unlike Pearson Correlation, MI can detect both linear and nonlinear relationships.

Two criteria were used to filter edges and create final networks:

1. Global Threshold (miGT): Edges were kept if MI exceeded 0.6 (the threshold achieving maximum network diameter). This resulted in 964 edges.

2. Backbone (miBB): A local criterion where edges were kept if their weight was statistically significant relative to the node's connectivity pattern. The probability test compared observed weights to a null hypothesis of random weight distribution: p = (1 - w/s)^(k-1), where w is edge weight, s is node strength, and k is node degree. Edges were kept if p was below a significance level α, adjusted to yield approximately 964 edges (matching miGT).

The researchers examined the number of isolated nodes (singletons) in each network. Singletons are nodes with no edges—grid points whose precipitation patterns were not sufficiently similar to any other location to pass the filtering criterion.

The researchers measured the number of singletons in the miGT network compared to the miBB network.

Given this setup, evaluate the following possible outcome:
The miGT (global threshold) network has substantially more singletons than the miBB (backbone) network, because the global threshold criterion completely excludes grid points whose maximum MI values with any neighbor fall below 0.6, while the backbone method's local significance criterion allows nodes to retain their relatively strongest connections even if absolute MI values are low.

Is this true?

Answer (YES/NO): NO